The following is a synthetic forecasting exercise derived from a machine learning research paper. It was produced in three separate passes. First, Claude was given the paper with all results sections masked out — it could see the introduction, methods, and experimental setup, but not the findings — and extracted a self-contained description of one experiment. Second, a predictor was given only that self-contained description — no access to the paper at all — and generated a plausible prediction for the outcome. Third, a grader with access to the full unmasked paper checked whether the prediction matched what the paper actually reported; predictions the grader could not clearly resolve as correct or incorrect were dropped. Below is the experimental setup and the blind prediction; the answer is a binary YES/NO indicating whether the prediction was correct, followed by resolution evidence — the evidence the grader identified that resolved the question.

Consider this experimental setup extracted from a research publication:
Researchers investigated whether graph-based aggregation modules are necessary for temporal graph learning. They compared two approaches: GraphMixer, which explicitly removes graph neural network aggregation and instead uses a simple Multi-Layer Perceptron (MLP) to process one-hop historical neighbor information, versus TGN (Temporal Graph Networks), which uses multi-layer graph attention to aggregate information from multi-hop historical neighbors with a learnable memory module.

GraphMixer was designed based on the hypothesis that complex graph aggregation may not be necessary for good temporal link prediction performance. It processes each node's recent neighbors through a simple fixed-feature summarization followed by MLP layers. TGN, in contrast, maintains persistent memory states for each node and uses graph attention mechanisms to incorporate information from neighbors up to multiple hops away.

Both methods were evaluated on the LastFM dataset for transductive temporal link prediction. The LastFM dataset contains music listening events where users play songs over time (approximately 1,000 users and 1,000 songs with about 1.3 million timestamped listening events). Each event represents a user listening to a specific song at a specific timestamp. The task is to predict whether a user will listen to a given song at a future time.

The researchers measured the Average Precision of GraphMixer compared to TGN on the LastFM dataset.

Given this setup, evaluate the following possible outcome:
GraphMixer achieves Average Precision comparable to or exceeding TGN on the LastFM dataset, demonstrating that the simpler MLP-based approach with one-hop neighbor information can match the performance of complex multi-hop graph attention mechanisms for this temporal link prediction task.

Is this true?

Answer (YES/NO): NO